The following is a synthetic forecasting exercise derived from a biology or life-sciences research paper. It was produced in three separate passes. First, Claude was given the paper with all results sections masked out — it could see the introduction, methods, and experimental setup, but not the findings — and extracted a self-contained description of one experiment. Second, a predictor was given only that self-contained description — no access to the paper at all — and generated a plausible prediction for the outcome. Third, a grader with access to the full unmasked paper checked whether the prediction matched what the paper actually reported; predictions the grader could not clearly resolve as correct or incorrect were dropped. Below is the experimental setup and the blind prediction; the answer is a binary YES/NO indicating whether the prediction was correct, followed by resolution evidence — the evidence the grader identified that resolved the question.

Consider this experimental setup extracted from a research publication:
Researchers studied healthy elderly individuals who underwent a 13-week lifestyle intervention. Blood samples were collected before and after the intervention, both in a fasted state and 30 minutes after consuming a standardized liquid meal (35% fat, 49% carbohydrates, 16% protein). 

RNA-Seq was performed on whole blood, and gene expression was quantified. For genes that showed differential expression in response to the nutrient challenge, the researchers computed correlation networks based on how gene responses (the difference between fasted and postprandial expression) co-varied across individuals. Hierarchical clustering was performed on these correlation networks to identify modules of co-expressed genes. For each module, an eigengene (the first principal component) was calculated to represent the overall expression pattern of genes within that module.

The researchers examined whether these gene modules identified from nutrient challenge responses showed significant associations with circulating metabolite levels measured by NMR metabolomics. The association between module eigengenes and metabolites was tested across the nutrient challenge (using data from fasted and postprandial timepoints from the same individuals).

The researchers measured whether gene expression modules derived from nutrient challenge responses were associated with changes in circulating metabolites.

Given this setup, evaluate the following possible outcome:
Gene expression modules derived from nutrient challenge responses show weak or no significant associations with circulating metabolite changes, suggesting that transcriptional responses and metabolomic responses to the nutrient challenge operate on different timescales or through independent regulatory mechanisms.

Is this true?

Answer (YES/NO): NO